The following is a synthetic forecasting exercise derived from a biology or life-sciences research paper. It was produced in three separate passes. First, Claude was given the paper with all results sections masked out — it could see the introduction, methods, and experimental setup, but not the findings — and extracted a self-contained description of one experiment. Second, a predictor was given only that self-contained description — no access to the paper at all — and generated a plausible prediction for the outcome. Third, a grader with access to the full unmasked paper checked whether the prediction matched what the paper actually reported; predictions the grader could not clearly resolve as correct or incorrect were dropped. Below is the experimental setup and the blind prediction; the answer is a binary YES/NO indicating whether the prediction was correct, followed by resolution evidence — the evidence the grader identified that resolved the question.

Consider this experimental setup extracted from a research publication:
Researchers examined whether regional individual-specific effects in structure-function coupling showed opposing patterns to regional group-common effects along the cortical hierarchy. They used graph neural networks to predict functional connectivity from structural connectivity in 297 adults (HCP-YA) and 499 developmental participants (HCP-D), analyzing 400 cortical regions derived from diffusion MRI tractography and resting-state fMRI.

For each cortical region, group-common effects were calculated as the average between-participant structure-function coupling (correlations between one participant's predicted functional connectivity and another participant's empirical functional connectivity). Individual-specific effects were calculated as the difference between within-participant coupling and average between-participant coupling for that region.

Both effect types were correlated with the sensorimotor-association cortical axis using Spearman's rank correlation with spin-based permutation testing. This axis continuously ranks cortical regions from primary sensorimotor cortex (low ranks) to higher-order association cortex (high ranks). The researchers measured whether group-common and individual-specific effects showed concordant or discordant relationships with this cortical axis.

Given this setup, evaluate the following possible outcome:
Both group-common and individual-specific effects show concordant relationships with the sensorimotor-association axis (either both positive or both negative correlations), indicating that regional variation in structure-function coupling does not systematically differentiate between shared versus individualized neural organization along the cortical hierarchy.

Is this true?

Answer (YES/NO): NO